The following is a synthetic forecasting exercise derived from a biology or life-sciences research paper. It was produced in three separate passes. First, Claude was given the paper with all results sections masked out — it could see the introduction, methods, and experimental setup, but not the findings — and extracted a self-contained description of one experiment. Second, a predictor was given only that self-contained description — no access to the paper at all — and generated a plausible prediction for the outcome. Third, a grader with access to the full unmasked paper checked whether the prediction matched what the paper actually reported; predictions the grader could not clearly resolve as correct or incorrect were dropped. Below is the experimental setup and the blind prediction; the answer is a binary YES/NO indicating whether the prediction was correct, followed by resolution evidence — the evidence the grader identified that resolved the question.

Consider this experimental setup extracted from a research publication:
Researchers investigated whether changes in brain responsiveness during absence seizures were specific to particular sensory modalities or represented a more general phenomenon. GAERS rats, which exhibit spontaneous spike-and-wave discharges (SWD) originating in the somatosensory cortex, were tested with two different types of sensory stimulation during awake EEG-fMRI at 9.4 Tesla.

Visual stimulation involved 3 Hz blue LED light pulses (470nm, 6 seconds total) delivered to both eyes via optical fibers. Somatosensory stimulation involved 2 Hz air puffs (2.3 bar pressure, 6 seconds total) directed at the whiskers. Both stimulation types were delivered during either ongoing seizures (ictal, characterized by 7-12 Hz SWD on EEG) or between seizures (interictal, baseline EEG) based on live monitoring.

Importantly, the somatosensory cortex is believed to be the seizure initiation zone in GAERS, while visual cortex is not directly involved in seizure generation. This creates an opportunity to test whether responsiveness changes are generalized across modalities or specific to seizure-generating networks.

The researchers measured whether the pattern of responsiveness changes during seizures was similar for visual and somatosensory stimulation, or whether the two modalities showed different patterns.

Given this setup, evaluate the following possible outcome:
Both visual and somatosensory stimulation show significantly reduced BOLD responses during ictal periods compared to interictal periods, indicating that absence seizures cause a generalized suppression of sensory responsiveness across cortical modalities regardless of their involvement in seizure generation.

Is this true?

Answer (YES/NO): YES